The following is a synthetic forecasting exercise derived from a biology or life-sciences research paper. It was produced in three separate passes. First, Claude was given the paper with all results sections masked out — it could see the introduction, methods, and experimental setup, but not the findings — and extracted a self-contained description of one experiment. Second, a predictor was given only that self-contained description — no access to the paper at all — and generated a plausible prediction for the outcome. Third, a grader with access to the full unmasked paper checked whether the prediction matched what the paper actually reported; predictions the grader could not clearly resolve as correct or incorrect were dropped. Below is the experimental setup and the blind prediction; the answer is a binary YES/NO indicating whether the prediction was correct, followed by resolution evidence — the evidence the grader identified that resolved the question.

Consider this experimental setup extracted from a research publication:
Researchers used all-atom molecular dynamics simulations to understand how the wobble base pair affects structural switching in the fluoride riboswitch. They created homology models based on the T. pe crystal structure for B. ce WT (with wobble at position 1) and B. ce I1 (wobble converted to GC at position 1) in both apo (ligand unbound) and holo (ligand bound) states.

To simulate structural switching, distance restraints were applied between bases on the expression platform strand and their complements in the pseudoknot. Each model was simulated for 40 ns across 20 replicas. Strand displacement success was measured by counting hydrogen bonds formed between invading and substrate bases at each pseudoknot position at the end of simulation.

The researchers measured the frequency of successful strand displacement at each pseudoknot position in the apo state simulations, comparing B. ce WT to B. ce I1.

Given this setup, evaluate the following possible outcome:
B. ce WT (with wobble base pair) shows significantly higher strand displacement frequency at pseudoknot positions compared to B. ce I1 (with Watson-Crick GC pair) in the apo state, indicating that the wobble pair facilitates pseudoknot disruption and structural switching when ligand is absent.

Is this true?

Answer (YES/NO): YES